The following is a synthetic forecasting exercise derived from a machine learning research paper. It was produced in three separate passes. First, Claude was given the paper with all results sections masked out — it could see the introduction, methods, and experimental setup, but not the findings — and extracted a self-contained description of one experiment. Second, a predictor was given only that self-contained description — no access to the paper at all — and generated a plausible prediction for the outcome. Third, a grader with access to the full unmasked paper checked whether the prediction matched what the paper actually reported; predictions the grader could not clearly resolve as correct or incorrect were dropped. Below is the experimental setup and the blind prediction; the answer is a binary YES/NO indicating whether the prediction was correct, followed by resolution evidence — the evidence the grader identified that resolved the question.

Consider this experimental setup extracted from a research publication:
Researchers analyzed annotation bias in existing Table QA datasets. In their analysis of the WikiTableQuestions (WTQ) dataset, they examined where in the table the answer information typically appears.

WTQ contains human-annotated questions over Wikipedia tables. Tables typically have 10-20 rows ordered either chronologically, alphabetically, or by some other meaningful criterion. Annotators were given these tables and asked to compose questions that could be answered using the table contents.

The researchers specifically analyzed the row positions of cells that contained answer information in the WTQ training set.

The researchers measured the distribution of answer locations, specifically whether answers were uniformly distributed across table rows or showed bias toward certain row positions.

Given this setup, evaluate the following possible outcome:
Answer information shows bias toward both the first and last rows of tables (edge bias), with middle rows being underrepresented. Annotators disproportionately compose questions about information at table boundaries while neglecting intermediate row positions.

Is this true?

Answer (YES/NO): YES